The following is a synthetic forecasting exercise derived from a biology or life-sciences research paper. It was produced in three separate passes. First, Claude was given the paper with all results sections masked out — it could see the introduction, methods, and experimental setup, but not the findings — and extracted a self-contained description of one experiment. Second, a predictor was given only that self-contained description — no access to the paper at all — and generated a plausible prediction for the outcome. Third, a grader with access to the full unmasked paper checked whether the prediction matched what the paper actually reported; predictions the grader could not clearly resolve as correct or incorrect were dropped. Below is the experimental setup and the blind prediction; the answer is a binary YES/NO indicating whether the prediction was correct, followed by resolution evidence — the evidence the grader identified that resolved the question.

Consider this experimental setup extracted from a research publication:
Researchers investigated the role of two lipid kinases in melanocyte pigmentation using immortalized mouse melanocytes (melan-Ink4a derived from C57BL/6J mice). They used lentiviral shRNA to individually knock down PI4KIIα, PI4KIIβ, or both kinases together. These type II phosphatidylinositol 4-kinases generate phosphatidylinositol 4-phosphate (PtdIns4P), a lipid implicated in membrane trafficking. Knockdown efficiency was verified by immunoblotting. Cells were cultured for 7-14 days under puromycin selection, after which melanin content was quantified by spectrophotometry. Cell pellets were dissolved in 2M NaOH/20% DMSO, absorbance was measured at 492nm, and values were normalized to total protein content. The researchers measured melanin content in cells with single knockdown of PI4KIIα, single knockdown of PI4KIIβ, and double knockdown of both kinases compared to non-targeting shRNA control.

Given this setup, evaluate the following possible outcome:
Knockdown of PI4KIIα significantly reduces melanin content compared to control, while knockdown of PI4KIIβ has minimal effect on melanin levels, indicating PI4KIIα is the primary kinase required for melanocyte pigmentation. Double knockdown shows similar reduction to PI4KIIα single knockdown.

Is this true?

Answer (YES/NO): NO